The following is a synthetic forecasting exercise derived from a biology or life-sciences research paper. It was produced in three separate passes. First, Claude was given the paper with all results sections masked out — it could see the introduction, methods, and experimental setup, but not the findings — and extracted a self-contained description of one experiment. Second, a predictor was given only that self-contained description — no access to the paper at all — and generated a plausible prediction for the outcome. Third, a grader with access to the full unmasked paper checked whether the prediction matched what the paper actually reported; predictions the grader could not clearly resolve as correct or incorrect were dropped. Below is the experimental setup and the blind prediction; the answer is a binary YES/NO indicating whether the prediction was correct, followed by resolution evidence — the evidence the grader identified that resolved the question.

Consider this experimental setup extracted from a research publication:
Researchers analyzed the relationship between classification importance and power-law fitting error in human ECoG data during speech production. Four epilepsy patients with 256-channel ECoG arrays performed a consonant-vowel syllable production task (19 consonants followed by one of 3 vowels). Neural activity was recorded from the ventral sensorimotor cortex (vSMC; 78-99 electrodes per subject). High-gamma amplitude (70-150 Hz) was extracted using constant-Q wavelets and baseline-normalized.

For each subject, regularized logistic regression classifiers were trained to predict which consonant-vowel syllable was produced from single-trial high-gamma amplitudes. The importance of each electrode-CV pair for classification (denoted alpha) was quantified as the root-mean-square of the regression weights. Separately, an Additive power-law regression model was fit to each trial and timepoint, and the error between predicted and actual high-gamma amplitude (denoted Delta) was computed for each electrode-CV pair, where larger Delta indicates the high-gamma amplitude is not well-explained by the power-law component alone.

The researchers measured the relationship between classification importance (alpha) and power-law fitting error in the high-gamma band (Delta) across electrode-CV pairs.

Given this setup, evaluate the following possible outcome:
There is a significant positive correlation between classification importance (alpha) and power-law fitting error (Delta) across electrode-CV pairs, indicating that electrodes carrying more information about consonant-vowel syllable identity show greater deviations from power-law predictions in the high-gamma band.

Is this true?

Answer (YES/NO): YES